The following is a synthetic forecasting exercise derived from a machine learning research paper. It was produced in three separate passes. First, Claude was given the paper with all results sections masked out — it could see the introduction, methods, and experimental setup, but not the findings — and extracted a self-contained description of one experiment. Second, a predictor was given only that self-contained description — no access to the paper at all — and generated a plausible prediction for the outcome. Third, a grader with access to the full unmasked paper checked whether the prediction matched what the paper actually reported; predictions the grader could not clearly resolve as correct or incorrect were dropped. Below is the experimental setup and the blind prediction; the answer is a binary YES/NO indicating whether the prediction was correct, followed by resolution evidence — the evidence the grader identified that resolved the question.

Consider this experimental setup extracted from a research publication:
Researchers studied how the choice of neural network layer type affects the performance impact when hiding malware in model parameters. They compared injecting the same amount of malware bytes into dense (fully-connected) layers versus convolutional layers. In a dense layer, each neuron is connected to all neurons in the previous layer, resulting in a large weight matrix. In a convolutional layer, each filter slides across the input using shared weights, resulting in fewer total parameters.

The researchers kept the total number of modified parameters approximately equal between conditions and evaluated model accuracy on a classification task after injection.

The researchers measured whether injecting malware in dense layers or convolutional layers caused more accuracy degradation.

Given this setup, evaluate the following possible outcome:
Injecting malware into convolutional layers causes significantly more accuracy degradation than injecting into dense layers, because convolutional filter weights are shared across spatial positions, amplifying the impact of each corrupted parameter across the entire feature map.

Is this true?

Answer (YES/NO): NO